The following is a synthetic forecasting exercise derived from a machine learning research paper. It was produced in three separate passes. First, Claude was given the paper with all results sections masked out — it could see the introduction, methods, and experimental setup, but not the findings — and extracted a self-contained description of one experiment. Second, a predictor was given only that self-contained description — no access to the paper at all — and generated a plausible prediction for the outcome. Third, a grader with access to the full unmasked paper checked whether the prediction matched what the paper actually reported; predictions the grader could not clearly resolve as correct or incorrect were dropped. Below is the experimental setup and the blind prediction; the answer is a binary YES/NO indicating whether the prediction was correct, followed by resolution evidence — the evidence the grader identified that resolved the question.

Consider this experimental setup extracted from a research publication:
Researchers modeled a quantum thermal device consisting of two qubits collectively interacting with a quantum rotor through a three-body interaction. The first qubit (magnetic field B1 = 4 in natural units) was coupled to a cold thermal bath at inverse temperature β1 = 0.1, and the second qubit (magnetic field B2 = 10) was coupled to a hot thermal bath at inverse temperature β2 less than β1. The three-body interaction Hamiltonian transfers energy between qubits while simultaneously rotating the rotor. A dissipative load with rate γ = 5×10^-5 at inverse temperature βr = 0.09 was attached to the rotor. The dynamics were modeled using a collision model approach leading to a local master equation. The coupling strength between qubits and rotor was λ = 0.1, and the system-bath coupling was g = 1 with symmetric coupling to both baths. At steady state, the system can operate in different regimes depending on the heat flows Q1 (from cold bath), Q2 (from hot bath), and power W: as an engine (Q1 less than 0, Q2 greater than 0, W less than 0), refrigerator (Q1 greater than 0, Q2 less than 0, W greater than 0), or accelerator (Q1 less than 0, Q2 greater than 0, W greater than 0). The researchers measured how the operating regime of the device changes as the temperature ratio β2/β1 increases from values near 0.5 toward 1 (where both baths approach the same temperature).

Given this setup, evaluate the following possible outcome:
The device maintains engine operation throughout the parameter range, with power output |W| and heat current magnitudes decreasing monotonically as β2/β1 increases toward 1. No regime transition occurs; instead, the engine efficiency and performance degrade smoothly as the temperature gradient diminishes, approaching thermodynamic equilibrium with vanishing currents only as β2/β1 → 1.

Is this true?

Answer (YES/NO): NO